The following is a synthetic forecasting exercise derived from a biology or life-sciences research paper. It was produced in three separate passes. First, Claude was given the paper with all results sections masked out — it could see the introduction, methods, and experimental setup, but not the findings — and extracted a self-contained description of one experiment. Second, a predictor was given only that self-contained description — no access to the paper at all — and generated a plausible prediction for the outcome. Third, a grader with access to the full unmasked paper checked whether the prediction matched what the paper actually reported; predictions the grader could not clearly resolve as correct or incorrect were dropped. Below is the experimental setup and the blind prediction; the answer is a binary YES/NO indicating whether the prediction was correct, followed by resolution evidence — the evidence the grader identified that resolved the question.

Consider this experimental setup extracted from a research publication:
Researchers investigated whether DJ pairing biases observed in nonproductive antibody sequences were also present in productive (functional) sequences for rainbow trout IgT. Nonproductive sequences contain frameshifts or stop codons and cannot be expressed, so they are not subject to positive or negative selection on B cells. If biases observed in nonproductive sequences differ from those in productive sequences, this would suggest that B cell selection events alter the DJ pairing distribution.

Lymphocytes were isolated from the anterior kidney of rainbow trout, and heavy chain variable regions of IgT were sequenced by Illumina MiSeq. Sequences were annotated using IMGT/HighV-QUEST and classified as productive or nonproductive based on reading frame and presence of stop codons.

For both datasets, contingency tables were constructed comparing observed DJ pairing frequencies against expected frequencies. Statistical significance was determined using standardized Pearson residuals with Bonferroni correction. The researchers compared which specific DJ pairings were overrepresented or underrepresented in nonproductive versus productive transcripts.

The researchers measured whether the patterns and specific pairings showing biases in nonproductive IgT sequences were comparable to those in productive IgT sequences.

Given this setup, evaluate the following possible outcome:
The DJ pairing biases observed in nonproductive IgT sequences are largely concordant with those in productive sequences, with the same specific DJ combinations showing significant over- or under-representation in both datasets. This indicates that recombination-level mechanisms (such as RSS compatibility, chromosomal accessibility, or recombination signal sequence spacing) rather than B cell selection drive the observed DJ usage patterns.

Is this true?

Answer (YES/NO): YES